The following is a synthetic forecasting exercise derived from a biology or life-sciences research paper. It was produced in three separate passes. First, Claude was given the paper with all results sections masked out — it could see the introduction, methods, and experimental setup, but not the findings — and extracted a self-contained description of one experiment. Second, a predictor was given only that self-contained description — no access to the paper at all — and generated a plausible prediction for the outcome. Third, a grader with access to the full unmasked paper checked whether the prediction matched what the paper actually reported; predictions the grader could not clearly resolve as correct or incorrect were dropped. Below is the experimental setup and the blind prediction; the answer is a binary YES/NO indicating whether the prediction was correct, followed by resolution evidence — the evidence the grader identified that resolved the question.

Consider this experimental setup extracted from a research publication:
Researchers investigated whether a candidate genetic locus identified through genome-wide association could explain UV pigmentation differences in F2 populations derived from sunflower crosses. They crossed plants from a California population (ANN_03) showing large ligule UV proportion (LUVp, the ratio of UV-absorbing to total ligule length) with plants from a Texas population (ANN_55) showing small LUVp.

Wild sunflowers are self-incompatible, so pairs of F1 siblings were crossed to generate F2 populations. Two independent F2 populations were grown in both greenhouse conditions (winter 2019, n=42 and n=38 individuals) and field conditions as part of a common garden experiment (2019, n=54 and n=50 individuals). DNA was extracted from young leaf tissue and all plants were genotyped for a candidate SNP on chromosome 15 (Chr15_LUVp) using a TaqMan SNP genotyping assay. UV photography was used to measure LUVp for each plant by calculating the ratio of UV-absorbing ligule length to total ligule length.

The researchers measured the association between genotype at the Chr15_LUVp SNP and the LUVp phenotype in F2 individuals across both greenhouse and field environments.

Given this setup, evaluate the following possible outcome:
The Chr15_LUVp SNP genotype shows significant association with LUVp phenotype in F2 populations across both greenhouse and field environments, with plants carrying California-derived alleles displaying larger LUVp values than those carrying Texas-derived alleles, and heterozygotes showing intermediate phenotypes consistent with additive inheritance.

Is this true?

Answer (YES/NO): NO